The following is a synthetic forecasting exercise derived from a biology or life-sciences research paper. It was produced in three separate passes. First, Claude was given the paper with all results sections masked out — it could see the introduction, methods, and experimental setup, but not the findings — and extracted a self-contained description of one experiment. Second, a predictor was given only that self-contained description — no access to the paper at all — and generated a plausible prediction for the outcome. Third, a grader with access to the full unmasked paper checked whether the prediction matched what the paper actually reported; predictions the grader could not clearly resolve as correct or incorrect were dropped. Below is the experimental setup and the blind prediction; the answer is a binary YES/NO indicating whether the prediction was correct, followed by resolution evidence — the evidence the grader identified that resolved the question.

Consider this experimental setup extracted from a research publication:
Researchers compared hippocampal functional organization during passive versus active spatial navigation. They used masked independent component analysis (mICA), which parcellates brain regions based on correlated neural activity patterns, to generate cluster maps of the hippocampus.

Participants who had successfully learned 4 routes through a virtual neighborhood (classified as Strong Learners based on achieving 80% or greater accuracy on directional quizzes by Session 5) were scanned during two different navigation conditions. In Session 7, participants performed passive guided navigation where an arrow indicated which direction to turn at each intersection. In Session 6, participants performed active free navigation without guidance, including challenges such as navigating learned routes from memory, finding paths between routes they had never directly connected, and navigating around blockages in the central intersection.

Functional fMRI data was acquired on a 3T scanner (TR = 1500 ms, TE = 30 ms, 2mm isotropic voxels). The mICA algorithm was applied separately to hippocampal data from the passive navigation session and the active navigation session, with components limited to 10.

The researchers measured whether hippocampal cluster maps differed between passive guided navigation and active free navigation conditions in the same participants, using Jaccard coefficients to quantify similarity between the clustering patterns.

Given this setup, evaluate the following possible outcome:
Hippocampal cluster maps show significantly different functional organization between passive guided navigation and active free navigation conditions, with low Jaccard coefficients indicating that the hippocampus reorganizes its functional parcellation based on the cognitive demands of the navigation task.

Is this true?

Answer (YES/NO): NO